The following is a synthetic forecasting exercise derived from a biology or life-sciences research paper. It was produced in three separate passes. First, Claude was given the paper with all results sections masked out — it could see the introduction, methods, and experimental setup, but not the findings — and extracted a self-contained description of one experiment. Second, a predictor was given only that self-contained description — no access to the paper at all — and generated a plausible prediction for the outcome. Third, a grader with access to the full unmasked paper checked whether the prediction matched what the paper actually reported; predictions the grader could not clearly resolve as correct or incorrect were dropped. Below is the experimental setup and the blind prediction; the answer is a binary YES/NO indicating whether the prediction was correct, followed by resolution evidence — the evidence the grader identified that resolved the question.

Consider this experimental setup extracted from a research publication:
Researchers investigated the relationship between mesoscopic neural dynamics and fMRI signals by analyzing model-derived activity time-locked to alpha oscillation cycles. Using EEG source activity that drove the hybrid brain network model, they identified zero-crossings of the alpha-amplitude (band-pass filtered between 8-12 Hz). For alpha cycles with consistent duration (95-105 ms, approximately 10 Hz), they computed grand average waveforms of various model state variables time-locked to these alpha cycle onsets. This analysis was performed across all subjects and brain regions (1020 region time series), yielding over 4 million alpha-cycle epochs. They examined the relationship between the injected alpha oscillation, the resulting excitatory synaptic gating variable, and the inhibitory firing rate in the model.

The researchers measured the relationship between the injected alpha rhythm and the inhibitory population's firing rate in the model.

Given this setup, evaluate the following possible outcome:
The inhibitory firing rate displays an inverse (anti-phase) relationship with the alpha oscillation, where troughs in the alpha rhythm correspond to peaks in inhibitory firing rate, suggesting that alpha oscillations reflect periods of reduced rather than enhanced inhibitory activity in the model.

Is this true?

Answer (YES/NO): NO